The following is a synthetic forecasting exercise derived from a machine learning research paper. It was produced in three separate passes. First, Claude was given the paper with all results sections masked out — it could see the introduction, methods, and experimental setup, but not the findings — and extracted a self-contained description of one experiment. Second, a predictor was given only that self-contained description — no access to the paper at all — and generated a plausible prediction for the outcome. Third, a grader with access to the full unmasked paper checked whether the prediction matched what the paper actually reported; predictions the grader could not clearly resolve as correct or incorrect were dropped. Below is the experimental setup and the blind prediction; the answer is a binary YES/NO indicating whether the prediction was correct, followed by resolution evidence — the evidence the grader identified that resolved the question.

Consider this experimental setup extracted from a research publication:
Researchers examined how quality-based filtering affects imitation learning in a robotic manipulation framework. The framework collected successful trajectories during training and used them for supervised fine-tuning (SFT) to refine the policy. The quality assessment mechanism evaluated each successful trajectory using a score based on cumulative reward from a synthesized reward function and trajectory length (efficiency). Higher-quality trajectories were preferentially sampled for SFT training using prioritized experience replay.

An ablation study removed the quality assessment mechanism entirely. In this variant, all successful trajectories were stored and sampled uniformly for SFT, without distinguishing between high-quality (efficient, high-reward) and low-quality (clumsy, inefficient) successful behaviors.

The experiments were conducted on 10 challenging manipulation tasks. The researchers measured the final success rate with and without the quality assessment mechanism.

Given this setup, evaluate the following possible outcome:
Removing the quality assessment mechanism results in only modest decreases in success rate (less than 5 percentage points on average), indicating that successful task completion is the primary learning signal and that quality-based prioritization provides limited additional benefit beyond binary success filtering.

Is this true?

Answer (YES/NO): NO